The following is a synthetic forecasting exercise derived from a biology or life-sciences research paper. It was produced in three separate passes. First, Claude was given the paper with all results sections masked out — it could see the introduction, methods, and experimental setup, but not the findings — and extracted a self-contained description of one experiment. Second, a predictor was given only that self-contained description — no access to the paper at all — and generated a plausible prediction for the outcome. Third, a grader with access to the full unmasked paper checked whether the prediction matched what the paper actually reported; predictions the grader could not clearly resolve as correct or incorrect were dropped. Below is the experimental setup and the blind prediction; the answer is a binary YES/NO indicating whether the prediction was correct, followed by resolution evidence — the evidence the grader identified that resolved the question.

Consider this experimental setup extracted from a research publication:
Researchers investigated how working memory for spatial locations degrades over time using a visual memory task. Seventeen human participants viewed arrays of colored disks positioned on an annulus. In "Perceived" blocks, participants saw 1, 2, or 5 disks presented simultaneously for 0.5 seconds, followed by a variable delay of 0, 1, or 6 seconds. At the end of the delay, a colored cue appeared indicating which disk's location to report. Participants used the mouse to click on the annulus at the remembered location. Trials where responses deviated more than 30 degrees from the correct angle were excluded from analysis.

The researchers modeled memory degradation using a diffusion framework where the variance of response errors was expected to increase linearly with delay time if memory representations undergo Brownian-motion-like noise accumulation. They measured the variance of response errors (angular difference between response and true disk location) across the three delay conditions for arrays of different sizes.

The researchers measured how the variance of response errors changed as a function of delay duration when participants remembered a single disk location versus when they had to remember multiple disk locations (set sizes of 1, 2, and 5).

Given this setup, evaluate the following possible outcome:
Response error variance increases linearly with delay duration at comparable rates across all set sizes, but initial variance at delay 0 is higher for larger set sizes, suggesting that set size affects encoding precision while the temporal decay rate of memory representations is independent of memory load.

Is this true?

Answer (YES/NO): YES